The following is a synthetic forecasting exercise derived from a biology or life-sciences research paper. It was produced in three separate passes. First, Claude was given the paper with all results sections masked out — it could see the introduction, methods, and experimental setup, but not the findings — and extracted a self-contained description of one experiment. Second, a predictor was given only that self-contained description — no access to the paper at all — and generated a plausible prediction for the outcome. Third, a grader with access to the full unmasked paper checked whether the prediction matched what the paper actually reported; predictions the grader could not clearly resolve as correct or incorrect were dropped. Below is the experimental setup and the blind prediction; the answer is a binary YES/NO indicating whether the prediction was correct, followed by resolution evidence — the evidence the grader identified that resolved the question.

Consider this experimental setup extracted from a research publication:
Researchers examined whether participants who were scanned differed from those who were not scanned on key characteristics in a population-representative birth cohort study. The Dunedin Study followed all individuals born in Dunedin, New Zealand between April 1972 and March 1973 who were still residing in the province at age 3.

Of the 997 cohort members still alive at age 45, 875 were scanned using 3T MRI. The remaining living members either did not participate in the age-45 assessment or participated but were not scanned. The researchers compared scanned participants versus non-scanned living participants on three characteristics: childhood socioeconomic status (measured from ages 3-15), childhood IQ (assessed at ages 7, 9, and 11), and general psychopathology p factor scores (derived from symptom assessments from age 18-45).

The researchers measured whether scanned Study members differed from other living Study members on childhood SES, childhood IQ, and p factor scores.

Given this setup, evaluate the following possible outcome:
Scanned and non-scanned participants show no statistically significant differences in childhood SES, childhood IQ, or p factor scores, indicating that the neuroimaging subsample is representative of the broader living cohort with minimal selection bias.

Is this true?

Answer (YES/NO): YES